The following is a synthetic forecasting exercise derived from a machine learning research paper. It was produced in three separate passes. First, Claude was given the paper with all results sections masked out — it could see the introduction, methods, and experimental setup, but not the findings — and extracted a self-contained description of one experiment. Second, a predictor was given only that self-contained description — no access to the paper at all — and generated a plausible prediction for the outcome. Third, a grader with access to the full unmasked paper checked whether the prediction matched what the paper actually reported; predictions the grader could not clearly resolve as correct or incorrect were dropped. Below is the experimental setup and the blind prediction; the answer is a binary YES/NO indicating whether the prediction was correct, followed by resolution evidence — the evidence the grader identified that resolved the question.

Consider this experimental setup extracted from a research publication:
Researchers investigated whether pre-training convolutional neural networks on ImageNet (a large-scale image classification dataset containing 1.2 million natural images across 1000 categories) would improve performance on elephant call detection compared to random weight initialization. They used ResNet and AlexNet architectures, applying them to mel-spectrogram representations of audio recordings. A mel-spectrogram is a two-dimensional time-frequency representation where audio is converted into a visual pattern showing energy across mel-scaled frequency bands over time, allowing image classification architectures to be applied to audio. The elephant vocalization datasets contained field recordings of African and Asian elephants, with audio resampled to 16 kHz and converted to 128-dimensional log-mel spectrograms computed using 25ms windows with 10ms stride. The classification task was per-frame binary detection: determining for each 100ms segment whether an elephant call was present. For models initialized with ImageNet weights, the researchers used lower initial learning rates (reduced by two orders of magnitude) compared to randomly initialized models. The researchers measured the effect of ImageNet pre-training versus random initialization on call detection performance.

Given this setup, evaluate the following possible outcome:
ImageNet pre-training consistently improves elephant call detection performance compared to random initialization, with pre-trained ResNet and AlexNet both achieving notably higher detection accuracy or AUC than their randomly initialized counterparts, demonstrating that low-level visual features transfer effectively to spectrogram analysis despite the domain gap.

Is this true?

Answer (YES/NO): NO